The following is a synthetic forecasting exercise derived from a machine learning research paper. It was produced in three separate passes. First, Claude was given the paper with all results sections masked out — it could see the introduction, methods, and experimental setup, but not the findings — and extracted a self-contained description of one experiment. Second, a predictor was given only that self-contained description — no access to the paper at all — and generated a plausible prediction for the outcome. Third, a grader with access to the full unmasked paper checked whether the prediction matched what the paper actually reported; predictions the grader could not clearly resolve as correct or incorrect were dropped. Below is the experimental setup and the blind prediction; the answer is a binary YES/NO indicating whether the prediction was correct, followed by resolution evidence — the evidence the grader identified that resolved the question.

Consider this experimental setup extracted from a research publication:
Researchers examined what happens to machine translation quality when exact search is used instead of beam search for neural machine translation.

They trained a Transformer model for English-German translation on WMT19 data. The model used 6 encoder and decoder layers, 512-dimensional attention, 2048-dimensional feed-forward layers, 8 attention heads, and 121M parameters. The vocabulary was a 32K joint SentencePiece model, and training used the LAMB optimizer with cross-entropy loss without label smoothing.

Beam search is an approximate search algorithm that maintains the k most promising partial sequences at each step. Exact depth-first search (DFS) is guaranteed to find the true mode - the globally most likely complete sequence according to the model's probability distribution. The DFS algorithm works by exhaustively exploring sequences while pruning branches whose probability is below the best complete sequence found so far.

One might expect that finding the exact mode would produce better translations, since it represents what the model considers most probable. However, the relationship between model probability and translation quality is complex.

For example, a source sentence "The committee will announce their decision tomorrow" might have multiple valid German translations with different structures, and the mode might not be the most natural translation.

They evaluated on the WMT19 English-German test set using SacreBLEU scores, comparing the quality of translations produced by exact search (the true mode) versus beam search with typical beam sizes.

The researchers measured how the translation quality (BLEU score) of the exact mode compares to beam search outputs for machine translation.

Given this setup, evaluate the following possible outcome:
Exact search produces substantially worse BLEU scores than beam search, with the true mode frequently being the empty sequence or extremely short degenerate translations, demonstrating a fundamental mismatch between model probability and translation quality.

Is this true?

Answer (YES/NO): NO